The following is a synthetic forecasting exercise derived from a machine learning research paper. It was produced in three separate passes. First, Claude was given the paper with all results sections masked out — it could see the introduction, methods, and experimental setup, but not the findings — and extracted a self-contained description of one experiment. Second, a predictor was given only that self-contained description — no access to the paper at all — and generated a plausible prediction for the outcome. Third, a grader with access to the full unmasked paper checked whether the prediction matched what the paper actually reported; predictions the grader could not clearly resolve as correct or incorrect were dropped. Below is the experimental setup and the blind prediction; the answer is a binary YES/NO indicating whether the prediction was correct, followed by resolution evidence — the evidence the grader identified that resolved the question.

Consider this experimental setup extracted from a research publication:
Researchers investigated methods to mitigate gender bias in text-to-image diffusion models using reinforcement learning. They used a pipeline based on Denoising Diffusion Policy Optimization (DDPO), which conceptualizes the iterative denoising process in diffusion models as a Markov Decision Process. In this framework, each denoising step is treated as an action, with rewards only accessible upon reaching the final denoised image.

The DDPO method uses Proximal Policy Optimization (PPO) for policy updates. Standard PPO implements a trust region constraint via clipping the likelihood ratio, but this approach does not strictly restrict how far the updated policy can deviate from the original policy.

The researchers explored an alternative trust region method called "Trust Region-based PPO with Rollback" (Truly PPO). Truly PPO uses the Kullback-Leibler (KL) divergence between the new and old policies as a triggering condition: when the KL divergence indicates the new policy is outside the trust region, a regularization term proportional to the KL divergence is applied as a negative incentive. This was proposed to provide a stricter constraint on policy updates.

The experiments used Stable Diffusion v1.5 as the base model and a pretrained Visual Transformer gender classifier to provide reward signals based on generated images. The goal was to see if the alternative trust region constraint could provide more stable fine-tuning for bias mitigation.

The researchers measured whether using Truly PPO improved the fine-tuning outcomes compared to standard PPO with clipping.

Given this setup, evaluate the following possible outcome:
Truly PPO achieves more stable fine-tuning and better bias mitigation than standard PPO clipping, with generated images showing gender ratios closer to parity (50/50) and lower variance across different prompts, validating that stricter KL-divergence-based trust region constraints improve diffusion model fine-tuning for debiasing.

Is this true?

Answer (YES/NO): NO